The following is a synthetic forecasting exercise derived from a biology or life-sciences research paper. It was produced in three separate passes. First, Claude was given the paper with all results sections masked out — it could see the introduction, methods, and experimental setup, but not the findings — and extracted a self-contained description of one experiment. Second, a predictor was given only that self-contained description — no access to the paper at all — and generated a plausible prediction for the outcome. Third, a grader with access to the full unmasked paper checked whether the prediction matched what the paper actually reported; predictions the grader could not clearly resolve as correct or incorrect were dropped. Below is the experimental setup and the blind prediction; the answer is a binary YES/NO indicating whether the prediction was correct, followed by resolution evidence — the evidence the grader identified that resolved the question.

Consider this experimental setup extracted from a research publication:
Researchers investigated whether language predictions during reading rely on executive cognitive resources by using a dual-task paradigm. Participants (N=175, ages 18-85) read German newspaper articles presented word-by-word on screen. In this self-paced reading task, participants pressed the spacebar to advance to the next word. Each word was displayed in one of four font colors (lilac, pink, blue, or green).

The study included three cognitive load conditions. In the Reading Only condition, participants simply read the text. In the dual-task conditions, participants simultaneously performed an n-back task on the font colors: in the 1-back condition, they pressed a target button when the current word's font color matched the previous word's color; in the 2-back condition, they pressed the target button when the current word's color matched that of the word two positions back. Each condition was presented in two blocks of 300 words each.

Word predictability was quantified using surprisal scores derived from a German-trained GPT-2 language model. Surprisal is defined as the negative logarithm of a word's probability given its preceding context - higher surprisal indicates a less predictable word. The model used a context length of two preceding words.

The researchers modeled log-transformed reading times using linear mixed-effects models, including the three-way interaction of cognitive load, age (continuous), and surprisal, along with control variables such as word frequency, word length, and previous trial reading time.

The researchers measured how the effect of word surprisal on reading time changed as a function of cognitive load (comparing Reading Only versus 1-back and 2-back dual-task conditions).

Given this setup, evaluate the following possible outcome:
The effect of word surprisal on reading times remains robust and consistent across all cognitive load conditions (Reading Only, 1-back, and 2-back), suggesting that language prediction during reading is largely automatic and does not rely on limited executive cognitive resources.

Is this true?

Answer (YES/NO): NO